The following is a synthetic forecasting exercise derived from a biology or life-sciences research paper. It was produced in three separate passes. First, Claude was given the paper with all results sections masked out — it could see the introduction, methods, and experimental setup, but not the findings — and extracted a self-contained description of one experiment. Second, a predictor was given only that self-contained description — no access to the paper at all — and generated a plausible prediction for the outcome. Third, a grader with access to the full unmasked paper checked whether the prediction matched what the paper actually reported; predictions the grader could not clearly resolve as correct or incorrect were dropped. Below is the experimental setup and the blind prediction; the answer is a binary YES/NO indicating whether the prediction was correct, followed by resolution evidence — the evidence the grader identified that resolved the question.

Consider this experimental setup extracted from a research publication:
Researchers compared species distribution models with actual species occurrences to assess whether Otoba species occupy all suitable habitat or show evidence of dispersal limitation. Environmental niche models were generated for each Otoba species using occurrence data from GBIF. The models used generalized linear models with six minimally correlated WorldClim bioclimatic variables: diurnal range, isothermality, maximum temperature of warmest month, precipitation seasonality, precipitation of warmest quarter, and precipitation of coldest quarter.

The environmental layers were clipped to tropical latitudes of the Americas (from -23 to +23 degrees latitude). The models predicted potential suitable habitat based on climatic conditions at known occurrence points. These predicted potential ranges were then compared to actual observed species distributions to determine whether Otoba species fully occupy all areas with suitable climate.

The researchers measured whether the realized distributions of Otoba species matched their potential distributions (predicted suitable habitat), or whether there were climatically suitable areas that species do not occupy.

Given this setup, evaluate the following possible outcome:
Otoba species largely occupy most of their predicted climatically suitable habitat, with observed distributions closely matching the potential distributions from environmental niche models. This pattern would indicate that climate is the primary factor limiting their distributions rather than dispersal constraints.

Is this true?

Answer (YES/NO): NO